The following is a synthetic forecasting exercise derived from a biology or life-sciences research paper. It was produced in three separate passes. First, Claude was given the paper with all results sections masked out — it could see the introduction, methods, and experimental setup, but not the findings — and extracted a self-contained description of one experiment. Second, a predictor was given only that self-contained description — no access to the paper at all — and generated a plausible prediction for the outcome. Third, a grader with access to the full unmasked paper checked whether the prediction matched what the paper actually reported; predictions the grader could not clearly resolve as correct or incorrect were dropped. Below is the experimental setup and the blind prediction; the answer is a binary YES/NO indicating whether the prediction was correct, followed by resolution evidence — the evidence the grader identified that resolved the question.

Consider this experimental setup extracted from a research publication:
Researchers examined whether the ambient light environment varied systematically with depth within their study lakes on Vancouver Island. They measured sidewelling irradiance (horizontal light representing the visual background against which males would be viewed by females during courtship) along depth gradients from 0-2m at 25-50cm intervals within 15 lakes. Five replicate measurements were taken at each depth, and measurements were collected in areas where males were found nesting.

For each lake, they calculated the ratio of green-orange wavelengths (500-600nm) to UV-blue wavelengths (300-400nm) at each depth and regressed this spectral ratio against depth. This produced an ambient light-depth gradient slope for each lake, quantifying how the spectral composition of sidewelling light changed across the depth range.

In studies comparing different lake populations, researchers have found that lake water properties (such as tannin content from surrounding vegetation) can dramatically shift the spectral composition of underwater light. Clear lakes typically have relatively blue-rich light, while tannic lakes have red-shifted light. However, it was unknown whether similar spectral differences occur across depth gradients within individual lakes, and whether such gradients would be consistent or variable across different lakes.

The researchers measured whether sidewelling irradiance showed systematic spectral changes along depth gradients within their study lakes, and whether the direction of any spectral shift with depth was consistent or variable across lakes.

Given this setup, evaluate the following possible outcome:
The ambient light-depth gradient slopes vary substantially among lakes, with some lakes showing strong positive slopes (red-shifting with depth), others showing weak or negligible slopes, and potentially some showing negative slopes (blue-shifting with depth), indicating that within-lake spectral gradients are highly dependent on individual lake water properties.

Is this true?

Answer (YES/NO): YES